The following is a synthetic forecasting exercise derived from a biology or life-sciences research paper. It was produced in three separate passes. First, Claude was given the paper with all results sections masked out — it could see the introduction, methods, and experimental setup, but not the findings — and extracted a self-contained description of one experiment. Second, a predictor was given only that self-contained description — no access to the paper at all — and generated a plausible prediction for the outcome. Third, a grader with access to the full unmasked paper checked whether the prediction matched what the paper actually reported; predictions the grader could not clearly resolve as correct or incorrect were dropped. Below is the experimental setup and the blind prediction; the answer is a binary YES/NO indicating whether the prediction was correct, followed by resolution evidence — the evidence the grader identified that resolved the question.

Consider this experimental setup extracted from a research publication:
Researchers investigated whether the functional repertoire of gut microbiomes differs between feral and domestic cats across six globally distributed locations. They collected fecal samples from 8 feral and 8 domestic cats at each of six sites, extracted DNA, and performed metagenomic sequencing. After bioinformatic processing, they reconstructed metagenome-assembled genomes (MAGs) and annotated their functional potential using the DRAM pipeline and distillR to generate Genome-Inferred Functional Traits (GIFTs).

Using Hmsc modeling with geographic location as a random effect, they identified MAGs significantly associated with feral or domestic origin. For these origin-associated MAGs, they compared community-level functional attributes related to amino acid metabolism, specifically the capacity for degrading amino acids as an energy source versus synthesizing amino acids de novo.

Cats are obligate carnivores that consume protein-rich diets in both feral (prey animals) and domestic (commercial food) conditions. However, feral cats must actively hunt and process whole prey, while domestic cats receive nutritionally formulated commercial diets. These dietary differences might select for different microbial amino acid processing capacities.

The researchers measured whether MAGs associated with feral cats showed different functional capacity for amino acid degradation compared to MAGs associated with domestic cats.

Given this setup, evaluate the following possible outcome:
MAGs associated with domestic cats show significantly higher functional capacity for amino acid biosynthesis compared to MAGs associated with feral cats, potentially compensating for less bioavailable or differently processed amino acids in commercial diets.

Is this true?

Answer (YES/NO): NO